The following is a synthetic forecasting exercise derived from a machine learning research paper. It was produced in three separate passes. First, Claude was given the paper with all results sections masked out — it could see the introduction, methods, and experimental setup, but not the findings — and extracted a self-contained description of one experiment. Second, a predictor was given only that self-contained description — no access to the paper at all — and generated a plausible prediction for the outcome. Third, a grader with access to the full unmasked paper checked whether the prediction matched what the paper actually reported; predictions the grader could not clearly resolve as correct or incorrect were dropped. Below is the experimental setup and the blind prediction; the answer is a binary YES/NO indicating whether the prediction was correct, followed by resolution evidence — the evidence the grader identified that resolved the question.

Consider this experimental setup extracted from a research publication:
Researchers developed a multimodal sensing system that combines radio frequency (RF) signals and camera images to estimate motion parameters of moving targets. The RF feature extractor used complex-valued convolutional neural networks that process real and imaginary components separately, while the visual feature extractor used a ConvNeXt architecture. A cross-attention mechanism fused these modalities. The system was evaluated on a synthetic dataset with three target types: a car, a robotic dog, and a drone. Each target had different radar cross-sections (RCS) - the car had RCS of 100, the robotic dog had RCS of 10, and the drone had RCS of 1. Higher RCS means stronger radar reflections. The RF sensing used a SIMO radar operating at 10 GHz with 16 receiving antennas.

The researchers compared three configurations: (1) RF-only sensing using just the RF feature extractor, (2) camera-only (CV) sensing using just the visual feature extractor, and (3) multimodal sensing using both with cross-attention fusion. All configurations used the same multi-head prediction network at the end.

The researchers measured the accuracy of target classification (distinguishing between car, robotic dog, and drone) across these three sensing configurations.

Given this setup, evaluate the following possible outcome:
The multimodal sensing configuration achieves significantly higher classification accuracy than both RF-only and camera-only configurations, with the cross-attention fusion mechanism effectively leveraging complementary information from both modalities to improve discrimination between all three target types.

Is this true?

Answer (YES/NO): NO